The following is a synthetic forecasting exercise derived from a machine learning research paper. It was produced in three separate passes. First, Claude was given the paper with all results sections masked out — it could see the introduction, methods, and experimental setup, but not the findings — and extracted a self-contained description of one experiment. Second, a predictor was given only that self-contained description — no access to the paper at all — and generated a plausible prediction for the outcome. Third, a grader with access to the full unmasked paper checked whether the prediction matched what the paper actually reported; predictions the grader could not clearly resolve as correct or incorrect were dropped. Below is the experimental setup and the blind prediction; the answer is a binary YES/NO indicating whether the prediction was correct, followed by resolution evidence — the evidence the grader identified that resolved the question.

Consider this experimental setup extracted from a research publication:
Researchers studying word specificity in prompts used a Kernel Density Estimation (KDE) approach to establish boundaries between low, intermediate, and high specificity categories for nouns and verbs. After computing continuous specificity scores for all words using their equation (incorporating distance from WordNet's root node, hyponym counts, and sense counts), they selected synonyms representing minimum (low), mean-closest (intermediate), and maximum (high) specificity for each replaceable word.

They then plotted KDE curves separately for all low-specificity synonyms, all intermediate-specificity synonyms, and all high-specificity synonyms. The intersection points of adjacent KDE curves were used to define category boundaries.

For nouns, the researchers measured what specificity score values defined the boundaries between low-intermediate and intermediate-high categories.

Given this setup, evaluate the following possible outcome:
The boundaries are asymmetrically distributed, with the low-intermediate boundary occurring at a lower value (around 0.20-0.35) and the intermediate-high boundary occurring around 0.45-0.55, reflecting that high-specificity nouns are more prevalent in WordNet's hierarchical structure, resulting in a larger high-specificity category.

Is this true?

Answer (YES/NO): NO